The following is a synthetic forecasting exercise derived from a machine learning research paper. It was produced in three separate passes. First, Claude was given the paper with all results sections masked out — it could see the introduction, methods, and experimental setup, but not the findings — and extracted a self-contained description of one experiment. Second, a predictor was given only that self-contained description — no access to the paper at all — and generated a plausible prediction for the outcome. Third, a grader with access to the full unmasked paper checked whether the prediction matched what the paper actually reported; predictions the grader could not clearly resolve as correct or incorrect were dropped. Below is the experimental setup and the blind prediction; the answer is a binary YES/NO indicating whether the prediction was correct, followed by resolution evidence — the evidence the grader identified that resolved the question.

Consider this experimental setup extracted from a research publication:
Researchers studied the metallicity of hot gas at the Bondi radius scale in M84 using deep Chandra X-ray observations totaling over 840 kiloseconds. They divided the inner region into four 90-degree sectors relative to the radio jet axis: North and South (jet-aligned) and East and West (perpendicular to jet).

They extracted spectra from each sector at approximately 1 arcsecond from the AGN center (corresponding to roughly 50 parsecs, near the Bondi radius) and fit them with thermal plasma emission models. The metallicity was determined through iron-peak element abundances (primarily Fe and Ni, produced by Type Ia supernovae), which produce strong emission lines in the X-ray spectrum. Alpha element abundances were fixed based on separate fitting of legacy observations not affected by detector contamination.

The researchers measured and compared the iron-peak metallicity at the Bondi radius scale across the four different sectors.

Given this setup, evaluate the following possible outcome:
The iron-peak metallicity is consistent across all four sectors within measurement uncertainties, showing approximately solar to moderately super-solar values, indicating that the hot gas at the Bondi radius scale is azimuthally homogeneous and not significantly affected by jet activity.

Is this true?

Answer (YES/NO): NO